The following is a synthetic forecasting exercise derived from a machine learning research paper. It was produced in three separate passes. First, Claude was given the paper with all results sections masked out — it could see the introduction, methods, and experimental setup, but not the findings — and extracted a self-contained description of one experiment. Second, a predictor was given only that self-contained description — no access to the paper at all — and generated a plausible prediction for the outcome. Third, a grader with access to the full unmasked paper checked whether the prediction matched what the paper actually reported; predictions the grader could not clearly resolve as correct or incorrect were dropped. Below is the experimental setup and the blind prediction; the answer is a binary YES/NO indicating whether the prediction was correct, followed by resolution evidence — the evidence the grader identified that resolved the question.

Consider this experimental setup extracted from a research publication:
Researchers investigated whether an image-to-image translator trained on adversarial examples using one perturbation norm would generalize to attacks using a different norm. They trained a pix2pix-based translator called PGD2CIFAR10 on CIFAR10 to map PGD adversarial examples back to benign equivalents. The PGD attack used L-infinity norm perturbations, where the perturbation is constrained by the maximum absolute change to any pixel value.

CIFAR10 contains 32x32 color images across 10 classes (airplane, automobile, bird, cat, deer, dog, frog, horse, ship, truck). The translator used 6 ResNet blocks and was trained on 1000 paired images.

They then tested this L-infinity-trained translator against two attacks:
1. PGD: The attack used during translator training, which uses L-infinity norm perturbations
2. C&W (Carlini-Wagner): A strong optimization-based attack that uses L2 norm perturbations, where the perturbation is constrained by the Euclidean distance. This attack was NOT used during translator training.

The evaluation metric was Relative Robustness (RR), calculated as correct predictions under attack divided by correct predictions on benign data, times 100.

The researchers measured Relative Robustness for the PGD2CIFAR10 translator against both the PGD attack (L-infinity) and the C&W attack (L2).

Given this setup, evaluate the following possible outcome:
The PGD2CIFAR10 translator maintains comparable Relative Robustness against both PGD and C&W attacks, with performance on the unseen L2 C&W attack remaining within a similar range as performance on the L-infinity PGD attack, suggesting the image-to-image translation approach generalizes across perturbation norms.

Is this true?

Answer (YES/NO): NO